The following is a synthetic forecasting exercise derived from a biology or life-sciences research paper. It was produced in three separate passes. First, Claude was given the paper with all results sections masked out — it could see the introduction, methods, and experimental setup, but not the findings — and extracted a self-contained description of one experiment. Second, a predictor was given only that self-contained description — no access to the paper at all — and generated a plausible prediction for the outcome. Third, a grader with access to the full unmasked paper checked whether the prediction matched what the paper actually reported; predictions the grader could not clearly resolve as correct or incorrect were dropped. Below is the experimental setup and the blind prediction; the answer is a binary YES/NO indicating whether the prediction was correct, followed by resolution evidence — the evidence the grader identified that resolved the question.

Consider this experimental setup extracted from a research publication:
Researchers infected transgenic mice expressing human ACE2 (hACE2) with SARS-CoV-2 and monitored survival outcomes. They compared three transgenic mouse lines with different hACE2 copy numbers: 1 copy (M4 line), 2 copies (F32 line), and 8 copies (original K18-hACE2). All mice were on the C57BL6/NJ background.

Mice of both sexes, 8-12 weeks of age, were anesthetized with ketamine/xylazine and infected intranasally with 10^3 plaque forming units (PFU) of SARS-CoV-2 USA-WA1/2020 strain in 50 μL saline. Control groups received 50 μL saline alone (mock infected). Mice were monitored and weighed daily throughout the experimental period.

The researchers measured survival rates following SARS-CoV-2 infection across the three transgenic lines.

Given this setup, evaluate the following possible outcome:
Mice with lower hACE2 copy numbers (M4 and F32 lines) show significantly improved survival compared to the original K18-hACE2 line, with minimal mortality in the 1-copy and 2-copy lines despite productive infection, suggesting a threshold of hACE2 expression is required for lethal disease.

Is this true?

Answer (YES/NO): NO